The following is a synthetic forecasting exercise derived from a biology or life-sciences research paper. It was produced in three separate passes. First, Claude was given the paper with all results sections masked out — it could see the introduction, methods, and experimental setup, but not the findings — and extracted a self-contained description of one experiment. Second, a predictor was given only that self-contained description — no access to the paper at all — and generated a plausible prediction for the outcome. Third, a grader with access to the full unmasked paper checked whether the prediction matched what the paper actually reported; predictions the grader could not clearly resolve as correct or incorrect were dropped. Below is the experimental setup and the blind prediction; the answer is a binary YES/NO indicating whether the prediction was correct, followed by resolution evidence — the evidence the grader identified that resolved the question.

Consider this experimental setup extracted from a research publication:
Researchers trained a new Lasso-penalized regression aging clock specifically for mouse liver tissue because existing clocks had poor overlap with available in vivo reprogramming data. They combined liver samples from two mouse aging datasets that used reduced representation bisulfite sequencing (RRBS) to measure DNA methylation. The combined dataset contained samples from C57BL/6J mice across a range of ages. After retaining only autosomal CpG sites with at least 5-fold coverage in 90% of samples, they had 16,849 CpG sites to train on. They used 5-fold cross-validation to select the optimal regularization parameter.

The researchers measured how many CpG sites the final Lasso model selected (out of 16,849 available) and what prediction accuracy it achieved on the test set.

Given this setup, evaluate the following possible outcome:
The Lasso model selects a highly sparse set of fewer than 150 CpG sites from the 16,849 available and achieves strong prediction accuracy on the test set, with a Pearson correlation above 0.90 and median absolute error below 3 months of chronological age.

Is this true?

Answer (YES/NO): NO